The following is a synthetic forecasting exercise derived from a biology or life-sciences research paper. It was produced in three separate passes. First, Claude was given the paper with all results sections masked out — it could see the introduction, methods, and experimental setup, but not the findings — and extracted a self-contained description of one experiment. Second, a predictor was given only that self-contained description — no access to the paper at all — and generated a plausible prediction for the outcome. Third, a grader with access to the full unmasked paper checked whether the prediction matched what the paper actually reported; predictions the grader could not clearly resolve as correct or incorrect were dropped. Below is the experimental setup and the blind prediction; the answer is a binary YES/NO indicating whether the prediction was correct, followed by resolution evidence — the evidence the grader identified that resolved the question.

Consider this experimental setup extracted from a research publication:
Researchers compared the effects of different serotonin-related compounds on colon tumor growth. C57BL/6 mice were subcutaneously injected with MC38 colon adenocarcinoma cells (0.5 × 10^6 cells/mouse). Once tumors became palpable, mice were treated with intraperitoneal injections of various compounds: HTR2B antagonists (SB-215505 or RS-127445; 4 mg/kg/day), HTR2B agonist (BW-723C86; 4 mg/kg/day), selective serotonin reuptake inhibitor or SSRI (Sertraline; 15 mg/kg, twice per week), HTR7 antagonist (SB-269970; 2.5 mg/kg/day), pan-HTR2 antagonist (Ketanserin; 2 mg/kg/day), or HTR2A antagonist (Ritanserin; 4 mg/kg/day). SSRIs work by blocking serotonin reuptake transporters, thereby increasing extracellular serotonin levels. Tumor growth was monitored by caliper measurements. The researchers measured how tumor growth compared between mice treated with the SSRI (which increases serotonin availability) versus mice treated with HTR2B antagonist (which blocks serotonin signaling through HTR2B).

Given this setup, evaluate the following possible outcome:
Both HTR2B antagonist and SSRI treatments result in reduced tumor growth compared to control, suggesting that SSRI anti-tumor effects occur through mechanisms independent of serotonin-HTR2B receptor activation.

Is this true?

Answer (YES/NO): NO